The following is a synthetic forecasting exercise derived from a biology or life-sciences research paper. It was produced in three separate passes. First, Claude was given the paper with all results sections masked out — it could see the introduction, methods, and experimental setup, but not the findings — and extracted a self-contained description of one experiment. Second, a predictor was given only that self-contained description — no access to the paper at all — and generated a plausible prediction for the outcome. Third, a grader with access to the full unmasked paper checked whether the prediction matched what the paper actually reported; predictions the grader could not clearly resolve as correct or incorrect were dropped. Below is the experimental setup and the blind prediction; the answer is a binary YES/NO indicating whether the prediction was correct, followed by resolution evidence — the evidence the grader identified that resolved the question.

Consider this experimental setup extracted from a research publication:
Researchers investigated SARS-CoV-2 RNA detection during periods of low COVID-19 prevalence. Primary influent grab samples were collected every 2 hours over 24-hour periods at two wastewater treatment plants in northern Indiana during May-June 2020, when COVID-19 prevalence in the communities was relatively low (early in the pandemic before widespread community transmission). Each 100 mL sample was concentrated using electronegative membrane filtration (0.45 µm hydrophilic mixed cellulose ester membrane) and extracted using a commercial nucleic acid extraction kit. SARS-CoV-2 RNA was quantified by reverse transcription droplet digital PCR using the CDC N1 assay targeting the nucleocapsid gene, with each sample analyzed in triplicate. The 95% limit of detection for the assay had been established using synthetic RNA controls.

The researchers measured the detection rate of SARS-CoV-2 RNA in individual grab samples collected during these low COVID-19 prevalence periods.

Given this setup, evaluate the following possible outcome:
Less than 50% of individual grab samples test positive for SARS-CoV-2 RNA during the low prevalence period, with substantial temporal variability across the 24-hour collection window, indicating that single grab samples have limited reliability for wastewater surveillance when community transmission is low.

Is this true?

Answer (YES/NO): NO